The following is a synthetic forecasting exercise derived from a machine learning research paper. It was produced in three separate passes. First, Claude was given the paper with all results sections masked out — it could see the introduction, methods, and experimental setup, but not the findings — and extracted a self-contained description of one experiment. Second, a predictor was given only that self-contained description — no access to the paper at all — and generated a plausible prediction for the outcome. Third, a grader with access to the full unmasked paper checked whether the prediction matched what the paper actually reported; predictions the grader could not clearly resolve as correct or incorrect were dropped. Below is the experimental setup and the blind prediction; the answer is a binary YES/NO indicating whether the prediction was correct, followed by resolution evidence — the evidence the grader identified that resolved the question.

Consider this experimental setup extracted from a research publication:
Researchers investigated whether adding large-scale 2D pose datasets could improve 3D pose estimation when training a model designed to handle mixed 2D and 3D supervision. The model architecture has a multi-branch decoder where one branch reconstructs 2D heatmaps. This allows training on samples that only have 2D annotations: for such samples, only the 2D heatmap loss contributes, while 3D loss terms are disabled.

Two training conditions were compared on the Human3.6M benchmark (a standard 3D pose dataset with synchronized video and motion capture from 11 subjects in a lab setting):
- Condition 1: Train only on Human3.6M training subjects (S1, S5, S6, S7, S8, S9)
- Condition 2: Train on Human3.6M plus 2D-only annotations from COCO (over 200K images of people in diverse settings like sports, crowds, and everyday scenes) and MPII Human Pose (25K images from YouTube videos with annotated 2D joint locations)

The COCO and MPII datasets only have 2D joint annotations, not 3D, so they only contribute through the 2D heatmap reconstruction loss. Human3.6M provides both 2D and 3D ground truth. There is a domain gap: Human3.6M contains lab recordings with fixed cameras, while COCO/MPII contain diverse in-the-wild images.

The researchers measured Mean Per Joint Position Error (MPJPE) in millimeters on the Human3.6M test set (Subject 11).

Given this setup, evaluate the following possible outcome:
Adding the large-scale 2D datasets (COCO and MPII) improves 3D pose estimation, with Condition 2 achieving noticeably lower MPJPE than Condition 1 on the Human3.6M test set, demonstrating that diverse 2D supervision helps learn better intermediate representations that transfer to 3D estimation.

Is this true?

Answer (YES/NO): YES